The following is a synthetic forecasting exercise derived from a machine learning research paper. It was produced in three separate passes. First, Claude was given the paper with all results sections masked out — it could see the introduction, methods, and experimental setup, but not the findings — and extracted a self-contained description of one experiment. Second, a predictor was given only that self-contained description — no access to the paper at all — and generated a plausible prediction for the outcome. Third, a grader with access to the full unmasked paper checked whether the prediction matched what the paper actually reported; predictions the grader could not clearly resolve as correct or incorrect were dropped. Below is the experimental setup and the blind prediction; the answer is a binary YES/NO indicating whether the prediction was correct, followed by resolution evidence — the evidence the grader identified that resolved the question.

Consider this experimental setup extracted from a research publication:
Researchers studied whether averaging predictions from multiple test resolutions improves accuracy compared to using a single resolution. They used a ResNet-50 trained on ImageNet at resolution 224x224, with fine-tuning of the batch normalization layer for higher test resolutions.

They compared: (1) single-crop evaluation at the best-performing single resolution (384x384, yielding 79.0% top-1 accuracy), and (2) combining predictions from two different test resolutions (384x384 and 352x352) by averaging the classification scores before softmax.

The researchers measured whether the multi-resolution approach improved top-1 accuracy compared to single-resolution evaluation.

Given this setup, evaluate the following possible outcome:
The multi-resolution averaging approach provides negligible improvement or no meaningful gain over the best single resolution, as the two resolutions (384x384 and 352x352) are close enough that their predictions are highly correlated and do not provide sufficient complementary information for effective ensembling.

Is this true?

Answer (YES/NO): NO